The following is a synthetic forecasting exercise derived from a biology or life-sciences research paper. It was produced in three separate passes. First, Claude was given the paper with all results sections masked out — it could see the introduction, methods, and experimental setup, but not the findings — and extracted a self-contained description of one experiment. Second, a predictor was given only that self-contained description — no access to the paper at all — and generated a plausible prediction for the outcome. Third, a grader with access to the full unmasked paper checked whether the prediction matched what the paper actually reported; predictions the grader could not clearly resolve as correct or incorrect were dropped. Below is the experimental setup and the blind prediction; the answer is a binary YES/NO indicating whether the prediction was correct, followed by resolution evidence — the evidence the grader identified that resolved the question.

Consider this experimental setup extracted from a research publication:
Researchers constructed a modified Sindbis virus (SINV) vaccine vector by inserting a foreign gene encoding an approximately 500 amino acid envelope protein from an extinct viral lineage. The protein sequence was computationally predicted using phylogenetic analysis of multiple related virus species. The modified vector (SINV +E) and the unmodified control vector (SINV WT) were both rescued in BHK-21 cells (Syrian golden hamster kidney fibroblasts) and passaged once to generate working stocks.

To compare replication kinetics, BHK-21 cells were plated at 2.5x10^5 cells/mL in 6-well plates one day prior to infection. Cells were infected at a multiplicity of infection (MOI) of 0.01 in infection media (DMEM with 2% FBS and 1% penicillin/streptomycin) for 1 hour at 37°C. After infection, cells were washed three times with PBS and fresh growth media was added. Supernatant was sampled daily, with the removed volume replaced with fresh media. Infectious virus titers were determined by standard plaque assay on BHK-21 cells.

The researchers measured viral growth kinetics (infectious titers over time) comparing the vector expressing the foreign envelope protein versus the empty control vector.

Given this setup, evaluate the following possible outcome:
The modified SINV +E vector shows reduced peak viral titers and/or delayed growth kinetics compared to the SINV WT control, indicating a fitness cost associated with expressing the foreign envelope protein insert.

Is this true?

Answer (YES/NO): NO